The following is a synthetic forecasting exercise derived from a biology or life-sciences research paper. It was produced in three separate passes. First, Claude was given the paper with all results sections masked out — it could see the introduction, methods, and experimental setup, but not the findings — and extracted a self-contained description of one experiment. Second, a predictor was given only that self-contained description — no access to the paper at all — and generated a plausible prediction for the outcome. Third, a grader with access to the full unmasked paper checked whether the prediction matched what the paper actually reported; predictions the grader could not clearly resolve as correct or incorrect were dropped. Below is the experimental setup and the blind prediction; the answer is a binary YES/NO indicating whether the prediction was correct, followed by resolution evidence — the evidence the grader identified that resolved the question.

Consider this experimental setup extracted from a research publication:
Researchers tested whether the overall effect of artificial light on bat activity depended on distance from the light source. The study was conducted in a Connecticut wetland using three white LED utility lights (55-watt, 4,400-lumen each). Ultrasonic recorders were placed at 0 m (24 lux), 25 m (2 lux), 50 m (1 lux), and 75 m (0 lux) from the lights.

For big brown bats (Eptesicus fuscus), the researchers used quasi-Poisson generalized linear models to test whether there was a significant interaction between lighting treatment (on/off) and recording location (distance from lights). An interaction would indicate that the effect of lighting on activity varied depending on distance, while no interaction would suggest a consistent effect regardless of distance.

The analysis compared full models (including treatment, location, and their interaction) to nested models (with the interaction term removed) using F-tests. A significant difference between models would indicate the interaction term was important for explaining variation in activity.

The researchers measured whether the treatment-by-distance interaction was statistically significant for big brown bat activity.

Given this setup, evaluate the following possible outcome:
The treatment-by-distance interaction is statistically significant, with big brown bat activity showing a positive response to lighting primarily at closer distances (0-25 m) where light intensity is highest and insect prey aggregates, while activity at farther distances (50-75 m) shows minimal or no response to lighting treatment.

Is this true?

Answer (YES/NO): NO